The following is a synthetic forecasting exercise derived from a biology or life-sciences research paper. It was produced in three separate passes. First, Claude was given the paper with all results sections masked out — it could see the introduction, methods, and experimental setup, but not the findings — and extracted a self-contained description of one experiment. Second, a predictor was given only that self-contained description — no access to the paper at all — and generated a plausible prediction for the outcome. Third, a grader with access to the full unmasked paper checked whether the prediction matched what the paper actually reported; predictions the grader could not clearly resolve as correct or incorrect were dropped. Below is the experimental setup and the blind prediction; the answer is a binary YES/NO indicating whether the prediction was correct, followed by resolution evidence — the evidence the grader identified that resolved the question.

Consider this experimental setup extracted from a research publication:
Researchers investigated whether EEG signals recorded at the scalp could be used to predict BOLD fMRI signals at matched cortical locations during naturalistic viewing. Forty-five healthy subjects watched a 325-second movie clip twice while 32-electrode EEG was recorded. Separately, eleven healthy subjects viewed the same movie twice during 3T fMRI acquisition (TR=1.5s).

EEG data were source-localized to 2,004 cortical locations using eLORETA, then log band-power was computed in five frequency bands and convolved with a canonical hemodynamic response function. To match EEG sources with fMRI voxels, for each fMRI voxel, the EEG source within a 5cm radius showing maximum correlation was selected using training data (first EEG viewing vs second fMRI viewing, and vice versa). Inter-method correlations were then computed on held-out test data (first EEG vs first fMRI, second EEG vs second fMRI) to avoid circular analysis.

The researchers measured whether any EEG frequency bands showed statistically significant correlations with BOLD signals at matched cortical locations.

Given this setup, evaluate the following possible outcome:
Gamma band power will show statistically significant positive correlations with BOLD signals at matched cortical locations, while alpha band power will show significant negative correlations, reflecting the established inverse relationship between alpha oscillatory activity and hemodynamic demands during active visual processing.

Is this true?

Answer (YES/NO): NO